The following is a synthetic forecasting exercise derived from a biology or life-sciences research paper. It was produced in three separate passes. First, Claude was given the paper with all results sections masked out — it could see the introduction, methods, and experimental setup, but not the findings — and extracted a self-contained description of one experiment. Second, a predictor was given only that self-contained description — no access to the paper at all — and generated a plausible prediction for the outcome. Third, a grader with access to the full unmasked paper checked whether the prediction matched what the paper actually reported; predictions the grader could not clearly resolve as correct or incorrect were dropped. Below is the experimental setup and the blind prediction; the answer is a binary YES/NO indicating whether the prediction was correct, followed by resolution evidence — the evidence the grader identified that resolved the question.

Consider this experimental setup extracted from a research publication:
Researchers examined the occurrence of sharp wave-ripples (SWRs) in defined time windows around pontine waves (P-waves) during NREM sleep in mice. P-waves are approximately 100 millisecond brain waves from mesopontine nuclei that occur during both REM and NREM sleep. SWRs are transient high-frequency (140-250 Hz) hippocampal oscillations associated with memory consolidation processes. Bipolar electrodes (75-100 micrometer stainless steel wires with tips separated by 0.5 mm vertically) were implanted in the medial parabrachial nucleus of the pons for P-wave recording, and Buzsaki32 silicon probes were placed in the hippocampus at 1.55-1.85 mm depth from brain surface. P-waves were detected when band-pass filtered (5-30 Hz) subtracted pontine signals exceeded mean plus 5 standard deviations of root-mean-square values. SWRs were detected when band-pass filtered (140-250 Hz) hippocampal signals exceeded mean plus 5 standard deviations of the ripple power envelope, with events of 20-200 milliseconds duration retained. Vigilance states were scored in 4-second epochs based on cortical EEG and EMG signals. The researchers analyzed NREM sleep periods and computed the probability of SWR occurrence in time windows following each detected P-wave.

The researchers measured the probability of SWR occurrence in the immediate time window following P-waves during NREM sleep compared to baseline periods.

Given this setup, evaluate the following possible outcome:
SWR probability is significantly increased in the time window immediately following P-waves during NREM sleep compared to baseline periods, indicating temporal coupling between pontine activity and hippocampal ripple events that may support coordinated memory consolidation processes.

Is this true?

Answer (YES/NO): NO